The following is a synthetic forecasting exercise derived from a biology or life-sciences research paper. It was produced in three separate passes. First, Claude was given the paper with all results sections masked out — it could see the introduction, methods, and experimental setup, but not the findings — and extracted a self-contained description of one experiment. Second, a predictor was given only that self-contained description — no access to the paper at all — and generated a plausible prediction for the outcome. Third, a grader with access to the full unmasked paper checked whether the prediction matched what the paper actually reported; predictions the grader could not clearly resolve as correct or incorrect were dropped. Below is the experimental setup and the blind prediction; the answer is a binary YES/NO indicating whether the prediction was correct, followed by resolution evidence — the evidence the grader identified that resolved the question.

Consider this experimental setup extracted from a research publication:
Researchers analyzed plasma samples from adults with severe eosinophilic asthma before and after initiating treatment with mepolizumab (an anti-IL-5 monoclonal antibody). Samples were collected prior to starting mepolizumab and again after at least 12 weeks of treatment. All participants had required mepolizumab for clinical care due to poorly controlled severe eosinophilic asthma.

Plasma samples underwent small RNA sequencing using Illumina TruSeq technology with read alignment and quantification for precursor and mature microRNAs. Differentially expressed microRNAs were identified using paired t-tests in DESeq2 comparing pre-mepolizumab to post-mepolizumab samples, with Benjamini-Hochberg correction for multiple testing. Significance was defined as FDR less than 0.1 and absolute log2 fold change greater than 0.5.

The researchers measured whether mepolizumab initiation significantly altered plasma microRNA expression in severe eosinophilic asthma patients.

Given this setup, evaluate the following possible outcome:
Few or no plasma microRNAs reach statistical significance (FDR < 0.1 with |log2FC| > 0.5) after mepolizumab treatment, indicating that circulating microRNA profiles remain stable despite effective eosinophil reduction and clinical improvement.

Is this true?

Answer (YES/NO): YES